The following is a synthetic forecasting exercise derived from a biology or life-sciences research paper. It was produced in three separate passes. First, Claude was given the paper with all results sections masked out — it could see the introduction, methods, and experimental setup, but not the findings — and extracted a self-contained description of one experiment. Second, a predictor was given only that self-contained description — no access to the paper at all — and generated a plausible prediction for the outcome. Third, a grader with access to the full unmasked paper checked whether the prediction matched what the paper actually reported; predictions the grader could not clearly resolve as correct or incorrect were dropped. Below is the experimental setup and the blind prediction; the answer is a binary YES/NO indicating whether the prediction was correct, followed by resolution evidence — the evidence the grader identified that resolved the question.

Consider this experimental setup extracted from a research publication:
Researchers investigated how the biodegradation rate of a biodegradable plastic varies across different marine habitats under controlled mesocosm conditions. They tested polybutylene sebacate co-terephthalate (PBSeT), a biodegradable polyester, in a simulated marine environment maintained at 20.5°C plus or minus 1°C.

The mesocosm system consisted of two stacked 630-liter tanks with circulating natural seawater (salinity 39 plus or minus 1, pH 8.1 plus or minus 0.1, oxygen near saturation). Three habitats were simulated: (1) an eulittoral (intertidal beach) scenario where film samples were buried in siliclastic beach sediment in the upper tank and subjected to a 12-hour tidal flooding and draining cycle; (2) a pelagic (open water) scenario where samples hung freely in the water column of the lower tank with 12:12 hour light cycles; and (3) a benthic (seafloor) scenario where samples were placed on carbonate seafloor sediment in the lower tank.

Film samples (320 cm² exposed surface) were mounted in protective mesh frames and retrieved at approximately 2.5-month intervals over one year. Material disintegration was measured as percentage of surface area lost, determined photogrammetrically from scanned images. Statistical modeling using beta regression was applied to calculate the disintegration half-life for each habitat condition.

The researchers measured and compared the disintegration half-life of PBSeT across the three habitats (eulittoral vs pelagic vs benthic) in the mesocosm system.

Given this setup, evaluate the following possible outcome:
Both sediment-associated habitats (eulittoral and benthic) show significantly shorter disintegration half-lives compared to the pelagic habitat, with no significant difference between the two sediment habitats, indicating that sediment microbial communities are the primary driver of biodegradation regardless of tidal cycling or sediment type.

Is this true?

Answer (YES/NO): NO